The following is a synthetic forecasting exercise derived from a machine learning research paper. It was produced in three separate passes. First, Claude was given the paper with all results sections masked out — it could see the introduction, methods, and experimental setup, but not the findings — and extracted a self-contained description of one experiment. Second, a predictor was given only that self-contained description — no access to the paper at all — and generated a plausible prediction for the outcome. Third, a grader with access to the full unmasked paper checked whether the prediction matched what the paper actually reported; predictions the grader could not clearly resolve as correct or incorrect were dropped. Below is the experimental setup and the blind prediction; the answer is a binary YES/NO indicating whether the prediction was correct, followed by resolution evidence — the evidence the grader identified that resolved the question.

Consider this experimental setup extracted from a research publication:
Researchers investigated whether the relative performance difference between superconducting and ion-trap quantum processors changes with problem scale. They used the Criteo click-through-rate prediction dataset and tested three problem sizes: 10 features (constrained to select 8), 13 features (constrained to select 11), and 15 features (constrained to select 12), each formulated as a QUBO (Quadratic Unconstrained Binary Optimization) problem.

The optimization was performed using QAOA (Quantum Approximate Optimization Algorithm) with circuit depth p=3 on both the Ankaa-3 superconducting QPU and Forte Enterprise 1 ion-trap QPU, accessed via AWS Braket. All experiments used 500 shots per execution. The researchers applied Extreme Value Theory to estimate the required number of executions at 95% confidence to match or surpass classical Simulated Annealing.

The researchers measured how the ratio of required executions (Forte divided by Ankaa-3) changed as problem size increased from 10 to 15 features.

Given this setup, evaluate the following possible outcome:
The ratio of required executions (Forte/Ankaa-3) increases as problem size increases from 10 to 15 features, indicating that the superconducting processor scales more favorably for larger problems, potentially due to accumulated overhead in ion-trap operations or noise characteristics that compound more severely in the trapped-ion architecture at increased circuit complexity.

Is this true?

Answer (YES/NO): YES